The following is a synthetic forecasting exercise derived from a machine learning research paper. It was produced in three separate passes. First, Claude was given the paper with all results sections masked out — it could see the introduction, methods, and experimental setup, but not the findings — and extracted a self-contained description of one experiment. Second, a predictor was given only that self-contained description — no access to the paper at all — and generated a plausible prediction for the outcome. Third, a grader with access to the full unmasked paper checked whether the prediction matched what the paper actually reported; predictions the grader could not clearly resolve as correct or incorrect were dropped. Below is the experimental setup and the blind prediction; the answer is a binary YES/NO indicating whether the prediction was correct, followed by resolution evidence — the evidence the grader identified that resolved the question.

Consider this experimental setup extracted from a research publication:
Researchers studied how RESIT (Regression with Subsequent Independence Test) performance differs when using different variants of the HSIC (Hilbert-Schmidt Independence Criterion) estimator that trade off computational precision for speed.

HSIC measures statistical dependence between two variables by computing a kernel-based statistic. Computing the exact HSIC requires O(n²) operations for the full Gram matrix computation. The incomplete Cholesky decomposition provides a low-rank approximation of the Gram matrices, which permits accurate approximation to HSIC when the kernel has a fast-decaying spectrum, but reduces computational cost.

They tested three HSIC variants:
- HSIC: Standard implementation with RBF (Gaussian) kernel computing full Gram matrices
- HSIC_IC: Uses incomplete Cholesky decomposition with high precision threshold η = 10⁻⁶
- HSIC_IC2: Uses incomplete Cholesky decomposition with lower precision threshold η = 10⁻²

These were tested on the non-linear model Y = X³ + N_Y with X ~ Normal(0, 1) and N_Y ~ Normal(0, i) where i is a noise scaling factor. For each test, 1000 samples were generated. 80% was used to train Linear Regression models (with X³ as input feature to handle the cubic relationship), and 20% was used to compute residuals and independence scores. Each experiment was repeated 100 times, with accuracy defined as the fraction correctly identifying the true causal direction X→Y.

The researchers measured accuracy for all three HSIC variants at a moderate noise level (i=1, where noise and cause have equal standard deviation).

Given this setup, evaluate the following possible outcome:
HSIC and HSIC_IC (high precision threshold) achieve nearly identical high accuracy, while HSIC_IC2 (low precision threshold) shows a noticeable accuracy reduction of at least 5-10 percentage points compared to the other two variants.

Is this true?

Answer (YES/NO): NO